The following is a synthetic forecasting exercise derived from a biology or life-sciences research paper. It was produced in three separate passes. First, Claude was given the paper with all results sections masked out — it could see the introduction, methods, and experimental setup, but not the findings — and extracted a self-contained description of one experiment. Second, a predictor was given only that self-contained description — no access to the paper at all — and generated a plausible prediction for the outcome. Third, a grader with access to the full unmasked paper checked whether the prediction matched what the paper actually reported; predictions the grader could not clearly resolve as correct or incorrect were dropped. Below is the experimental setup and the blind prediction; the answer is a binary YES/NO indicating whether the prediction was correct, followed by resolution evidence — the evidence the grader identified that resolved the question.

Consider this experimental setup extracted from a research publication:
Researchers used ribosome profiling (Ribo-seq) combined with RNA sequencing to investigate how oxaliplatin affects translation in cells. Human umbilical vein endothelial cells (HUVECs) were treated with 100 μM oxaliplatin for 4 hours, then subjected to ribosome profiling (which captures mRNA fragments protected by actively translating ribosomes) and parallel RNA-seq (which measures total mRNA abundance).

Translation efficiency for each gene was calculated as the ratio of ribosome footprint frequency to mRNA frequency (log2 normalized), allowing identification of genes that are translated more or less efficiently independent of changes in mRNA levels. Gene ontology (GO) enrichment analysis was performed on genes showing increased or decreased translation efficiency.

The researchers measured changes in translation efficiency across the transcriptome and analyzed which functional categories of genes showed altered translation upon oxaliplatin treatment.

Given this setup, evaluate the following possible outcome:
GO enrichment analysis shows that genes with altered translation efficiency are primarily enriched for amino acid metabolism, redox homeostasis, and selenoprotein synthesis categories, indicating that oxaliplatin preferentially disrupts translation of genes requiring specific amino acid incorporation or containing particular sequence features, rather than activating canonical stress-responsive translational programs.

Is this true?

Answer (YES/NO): NO